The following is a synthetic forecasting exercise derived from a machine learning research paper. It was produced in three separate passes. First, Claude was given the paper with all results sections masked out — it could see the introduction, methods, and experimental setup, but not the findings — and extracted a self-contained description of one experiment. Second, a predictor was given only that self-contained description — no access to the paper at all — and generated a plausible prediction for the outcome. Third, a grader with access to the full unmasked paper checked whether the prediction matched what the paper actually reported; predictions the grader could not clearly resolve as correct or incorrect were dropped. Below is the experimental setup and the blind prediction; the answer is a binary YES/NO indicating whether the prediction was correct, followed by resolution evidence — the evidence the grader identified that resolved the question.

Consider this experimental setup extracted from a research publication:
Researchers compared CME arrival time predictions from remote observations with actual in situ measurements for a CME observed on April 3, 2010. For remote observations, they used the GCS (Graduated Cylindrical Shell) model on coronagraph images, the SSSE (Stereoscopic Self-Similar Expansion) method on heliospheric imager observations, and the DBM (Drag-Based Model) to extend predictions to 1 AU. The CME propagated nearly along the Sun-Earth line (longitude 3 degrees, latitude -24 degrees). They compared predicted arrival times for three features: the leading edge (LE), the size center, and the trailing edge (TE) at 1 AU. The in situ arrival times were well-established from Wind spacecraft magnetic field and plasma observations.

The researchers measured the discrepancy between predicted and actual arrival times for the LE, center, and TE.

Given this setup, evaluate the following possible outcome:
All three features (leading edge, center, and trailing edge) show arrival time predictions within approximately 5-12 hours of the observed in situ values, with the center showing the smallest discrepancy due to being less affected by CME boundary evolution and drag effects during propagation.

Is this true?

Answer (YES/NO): NO